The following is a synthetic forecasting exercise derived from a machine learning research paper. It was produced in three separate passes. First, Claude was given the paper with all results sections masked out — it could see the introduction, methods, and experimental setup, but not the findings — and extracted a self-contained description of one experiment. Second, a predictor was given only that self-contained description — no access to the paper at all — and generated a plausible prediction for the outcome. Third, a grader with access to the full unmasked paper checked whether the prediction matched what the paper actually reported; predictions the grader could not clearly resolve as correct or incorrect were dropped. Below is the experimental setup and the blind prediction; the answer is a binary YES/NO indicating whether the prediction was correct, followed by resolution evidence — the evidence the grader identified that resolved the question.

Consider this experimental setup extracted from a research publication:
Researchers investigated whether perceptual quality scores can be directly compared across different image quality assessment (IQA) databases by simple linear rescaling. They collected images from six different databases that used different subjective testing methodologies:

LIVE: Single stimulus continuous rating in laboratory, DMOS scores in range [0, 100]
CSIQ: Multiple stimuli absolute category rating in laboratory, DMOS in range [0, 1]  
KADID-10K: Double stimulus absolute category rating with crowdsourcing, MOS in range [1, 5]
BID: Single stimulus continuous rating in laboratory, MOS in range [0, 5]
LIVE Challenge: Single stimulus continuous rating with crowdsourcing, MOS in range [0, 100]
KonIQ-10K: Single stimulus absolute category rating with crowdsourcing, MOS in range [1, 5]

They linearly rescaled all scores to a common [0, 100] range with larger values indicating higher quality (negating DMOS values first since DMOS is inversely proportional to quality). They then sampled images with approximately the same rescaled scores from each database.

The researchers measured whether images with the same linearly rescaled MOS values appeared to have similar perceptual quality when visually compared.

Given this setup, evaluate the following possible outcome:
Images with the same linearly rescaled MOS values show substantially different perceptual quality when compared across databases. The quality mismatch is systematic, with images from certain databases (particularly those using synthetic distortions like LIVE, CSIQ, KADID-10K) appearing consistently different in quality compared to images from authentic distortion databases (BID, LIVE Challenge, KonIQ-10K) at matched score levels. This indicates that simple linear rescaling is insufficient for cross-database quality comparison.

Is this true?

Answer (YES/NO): NO